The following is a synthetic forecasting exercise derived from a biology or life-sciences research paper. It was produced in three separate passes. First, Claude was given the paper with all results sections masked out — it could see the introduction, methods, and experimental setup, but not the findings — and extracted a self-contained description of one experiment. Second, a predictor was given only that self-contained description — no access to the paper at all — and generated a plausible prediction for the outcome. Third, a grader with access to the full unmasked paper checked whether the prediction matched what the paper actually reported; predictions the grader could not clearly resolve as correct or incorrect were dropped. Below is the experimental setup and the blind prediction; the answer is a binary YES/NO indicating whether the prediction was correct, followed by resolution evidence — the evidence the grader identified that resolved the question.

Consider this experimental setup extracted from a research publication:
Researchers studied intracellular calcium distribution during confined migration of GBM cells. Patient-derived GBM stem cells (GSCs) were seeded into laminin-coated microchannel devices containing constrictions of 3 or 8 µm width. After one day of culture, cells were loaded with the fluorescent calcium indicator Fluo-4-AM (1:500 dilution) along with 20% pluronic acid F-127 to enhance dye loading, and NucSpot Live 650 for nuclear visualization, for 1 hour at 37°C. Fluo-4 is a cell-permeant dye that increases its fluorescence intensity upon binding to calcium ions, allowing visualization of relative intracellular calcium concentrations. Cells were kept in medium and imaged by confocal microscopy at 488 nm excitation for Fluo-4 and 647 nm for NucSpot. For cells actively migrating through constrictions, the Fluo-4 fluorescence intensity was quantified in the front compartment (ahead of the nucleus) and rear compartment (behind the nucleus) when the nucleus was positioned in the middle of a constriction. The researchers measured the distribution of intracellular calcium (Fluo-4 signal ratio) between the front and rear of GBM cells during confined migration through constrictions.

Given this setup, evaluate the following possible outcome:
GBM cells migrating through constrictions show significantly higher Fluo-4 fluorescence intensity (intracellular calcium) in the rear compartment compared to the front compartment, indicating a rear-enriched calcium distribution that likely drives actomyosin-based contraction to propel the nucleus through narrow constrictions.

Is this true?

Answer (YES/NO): YES